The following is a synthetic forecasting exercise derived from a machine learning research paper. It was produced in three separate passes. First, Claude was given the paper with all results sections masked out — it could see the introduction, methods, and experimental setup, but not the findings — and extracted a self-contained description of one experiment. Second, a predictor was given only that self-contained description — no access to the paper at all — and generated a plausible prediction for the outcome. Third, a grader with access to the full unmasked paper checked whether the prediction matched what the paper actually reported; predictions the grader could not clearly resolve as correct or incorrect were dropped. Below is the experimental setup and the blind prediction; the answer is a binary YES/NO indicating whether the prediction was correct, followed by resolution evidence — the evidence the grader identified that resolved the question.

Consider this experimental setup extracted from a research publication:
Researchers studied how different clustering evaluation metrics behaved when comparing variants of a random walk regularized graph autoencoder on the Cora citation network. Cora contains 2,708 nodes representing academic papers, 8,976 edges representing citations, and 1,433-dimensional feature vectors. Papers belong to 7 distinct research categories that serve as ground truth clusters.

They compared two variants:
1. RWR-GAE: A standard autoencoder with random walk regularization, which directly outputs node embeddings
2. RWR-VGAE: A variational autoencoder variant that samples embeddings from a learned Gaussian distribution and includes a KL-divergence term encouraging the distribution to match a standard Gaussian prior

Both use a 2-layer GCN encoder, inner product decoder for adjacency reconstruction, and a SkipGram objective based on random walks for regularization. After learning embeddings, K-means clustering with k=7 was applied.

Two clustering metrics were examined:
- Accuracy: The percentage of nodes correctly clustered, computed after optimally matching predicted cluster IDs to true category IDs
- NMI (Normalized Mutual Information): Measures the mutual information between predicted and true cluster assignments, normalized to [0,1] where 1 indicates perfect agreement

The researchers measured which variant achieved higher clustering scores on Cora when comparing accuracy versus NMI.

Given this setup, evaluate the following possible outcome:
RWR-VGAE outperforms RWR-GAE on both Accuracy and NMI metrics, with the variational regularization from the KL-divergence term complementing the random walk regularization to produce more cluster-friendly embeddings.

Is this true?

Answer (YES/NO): NO